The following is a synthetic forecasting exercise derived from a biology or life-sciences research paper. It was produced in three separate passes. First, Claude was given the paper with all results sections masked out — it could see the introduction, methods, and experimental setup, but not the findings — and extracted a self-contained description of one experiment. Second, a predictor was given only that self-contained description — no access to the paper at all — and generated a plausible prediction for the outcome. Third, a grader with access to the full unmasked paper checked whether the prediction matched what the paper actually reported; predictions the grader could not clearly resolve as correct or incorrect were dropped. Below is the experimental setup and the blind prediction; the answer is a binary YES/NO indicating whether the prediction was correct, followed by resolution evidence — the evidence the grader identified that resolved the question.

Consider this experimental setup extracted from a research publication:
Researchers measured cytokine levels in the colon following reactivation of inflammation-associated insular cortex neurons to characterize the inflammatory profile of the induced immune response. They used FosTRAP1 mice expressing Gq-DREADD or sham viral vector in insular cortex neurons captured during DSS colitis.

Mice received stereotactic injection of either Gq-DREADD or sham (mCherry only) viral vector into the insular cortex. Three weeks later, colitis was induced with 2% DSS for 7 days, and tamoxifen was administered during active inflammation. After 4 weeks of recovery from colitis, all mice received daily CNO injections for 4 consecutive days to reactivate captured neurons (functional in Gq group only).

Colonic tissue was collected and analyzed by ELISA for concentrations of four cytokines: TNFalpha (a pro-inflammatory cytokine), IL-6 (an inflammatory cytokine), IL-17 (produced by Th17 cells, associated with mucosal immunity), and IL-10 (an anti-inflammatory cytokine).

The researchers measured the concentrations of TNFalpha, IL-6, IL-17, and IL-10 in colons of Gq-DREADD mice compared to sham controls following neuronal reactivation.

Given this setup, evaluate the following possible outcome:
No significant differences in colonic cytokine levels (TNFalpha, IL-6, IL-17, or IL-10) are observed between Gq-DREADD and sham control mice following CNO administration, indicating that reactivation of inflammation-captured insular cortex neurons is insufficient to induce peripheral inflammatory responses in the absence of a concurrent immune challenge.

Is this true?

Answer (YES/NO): NO